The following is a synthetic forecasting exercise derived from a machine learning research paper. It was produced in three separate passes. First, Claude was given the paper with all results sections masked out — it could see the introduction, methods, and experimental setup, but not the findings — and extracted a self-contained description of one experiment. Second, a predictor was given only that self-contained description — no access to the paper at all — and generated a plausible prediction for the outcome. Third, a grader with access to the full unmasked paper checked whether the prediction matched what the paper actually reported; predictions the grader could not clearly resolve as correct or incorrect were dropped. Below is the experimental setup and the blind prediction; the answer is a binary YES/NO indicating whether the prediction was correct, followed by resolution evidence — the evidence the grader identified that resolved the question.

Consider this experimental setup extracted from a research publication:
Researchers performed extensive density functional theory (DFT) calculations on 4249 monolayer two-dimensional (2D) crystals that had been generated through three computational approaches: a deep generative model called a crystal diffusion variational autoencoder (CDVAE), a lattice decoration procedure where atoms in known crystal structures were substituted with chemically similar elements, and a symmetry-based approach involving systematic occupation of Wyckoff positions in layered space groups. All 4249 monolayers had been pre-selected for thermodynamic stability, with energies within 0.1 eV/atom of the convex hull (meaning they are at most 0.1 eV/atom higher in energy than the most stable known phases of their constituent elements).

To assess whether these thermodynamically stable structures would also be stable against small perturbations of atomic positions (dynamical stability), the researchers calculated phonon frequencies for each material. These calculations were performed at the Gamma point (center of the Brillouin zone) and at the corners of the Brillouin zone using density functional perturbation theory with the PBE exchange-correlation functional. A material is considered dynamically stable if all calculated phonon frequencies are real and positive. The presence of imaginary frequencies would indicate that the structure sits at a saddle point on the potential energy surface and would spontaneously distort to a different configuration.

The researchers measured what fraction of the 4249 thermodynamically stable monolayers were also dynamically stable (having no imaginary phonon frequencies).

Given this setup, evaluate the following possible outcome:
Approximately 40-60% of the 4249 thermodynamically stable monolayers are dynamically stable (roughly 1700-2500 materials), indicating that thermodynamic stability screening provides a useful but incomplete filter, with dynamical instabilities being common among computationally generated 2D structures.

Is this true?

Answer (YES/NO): NO